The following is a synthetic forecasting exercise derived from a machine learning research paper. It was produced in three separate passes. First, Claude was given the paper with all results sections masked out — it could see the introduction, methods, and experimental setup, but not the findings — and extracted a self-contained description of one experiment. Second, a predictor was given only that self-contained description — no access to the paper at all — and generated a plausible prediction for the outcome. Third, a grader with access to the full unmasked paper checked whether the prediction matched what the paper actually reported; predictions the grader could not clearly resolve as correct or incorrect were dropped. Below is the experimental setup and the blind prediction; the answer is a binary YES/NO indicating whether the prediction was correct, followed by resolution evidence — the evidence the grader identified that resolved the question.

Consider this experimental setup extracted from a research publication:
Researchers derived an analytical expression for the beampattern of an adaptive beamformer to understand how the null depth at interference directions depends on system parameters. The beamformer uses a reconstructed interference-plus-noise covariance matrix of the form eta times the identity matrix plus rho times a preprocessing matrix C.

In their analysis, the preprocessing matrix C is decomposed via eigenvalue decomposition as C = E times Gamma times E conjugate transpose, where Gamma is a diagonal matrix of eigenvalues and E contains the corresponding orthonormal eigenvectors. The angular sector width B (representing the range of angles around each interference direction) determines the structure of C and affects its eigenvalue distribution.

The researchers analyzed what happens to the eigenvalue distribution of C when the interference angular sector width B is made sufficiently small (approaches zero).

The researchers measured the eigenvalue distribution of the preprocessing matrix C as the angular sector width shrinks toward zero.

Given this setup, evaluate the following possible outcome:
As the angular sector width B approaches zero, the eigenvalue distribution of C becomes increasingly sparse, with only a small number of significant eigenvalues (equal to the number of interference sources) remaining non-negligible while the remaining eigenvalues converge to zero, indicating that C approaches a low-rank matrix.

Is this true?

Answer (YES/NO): NO